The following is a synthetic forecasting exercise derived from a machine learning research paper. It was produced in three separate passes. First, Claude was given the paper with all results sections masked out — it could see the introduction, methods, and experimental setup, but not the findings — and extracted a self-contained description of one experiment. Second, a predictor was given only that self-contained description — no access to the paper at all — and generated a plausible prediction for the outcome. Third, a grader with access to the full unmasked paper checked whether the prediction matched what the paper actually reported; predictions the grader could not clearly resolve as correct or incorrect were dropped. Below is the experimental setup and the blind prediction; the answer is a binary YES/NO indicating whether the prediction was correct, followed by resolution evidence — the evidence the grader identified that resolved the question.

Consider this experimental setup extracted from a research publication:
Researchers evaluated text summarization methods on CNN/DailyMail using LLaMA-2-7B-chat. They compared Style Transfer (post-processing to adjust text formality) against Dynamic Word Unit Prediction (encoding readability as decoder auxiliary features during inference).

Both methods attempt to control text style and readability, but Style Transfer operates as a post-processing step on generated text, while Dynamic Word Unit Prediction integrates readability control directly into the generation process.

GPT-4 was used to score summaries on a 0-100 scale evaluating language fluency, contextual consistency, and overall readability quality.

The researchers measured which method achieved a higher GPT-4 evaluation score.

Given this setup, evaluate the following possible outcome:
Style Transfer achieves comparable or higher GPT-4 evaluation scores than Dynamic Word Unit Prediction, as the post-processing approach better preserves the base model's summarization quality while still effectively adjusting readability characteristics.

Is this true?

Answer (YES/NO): NO